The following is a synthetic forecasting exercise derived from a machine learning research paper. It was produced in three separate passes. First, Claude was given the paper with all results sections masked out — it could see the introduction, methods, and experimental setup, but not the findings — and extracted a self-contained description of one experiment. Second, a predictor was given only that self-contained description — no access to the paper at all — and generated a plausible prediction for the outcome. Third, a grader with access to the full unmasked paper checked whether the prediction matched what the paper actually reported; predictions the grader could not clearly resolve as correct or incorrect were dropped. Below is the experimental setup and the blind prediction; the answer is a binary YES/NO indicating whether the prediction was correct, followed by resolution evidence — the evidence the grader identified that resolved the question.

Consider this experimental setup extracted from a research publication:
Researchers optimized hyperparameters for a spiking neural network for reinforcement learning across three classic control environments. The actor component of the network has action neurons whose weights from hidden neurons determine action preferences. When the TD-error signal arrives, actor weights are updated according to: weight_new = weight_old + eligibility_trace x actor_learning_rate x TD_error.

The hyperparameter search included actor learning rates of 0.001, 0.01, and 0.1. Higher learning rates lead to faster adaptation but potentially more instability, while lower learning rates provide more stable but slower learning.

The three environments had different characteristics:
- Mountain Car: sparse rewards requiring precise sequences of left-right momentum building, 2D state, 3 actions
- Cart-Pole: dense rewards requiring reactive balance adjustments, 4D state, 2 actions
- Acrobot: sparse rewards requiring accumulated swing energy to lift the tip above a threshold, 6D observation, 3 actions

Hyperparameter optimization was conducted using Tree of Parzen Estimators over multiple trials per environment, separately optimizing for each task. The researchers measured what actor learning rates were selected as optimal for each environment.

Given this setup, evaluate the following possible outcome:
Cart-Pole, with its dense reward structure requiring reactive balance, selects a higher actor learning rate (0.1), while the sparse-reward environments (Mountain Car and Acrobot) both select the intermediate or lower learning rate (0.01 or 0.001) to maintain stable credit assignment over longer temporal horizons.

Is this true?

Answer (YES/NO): NO